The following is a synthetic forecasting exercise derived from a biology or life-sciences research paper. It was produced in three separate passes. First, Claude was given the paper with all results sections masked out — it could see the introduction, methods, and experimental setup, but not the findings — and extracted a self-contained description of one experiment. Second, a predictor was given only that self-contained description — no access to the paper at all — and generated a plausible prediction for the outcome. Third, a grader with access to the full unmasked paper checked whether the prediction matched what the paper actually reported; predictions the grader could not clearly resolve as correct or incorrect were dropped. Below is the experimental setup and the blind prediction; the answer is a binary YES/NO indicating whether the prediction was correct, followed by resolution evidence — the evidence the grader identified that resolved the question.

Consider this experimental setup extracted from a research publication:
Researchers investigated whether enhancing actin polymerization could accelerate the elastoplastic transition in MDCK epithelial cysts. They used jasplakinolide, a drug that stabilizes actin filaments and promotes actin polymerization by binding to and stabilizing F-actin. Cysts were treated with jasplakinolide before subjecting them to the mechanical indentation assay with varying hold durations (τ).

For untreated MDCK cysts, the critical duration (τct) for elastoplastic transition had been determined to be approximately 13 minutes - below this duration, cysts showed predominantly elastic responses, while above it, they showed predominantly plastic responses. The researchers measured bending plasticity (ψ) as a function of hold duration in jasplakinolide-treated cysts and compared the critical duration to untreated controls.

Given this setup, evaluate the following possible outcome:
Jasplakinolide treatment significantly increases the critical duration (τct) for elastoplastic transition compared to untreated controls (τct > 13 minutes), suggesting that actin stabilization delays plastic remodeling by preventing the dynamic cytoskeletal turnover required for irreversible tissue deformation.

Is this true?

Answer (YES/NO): NO